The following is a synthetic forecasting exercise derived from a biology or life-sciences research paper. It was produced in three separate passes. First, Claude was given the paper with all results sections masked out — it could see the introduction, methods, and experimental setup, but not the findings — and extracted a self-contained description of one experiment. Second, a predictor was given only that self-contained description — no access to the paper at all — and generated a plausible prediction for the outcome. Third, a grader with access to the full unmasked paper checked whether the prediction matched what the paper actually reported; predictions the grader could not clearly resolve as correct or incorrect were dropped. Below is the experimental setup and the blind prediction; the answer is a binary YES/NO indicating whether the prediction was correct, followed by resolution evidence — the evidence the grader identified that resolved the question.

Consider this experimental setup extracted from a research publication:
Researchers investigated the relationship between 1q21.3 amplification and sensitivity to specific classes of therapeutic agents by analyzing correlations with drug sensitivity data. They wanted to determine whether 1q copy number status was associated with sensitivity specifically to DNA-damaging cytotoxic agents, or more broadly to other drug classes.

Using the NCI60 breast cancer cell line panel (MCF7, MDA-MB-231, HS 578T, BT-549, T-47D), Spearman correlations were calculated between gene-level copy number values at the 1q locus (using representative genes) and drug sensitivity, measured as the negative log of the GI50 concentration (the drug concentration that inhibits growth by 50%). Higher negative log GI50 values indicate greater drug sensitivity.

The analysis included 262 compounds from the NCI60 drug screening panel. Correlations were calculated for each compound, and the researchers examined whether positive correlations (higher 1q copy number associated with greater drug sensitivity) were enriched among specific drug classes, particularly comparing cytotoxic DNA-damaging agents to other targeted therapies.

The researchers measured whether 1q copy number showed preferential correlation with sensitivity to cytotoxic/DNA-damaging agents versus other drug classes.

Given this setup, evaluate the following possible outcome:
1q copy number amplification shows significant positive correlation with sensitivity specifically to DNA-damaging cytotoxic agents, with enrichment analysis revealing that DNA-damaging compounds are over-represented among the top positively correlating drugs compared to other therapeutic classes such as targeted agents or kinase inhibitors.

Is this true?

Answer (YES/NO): NO